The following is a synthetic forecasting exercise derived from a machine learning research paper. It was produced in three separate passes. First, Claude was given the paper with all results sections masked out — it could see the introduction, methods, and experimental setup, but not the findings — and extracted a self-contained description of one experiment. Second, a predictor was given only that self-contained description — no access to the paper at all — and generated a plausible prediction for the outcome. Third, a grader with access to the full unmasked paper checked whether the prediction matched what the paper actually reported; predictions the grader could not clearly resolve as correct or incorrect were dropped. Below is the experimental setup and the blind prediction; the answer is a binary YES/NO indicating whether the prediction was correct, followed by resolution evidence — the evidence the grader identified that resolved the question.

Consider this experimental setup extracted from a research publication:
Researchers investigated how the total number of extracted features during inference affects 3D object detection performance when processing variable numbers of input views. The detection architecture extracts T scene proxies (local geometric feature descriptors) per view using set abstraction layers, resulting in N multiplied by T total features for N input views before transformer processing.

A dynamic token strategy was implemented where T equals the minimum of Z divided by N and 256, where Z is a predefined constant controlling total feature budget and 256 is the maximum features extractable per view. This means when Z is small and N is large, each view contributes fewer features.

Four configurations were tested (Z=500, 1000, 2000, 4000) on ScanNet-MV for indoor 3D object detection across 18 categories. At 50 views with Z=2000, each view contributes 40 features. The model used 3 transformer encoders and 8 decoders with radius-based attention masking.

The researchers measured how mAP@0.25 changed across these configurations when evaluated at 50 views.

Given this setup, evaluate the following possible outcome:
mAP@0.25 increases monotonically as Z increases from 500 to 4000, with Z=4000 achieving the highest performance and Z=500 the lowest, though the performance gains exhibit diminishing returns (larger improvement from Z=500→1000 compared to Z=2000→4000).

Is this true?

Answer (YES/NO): NO